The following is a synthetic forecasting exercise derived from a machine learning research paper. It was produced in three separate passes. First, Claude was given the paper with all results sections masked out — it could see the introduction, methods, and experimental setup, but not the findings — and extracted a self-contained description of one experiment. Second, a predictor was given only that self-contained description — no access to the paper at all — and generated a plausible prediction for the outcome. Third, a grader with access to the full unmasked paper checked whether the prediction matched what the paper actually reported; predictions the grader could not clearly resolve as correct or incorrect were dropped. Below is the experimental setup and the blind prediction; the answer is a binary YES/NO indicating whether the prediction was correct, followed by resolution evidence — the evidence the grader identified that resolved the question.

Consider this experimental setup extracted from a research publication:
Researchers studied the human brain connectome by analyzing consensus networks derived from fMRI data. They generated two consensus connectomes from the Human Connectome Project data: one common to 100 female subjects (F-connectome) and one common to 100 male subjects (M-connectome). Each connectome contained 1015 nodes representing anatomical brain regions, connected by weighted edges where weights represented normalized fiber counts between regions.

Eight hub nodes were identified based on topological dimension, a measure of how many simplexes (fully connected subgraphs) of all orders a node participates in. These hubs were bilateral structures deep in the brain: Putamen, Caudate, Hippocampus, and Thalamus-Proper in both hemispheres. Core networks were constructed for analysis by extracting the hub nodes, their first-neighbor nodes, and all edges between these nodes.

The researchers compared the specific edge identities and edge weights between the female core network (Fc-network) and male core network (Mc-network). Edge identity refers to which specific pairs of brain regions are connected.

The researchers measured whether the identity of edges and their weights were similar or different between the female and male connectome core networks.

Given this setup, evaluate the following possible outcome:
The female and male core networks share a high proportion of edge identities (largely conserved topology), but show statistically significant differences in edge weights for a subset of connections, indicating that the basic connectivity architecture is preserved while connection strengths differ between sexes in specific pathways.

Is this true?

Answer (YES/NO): NO